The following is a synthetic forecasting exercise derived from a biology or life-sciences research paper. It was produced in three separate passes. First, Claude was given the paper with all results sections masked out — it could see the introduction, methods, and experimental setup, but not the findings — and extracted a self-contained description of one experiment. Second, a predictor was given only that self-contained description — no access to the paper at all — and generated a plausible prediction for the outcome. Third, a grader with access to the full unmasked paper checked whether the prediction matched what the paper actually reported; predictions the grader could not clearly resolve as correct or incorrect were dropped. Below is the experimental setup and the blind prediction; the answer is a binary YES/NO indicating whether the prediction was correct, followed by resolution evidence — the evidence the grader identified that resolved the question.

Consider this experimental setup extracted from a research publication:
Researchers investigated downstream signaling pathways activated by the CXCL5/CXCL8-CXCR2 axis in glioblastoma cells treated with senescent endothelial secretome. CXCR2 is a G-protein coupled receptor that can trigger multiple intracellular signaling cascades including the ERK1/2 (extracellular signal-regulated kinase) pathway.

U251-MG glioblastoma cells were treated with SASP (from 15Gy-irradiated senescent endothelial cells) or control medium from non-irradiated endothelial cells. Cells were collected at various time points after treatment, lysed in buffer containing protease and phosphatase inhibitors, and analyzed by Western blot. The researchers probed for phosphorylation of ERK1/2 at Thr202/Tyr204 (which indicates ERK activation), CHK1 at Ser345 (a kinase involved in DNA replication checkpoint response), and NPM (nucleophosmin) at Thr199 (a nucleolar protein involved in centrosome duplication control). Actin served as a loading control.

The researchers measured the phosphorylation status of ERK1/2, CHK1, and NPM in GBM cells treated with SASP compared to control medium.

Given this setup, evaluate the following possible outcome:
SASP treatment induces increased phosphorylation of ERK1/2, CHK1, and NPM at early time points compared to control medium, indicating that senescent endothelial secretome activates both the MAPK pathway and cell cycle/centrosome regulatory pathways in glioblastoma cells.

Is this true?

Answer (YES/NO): YES